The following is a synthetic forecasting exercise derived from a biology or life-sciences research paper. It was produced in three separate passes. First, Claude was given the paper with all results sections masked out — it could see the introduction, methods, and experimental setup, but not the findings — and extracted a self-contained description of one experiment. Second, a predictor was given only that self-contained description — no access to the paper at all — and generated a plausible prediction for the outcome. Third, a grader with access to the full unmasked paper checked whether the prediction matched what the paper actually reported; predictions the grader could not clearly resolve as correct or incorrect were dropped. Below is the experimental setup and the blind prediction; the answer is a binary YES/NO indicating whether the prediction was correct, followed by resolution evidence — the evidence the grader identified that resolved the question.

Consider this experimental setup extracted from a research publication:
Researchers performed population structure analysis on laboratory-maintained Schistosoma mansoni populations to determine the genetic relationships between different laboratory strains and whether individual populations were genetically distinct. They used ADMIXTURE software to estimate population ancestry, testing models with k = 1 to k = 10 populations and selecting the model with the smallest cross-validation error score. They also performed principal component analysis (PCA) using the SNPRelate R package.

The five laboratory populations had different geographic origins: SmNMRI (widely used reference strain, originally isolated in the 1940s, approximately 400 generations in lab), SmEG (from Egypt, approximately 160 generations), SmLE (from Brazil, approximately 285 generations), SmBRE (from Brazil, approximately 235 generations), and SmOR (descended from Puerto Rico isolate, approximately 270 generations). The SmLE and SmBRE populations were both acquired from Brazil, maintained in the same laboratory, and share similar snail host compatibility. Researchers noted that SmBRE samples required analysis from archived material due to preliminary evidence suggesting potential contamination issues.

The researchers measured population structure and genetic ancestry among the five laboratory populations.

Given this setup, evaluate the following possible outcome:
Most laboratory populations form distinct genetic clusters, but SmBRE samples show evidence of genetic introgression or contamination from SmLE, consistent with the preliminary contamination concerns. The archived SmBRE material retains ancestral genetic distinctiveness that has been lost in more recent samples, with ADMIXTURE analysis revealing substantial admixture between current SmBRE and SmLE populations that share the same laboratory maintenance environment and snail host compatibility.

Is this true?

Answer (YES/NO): NO